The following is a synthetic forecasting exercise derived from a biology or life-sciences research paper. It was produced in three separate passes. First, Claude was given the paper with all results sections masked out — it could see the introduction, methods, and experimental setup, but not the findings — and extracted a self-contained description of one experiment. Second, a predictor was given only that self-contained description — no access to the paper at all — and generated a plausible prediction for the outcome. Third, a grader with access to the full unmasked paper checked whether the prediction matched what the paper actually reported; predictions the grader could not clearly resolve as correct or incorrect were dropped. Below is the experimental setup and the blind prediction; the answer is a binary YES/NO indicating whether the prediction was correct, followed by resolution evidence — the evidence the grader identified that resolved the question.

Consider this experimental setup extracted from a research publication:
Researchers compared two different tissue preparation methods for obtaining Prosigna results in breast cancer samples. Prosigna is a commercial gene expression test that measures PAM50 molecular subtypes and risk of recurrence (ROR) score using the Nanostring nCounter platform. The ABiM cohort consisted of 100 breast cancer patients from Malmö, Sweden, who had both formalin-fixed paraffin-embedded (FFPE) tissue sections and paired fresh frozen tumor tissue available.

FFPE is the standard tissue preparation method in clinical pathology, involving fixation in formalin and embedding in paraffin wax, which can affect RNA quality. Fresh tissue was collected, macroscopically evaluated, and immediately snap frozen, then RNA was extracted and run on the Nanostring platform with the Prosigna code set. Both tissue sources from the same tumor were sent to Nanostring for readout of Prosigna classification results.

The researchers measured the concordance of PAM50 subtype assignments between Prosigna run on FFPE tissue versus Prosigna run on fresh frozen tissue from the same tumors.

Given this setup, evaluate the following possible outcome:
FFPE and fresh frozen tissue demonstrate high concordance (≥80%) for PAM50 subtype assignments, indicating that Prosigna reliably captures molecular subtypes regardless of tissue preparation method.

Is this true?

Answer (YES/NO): YES